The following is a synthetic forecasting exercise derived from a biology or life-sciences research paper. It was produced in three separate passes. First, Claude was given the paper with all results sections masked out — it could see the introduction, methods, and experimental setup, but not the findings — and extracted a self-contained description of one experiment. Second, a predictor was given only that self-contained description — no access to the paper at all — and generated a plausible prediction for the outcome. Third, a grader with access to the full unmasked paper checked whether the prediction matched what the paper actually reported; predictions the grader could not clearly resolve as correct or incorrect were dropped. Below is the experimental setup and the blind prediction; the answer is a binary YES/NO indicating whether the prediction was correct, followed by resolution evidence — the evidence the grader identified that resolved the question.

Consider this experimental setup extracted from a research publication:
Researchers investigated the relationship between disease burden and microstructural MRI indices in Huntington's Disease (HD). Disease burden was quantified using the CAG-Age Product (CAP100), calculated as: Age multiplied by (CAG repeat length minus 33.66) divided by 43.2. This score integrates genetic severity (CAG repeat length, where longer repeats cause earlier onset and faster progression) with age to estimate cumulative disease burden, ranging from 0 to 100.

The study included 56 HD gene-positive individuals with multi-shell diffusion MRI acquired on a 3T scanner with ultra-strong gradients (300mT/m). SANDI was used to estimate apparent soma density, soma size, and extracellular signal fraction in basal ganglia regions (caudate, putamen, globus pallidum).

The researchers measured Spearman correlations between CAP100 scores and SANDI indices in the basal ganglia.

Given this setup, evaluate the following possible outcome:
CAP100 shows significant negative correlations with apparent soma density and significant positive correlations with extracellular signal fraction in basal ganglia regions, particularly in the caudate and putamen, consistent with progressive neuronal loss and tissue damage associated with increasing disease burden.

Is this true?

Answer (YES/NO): YES